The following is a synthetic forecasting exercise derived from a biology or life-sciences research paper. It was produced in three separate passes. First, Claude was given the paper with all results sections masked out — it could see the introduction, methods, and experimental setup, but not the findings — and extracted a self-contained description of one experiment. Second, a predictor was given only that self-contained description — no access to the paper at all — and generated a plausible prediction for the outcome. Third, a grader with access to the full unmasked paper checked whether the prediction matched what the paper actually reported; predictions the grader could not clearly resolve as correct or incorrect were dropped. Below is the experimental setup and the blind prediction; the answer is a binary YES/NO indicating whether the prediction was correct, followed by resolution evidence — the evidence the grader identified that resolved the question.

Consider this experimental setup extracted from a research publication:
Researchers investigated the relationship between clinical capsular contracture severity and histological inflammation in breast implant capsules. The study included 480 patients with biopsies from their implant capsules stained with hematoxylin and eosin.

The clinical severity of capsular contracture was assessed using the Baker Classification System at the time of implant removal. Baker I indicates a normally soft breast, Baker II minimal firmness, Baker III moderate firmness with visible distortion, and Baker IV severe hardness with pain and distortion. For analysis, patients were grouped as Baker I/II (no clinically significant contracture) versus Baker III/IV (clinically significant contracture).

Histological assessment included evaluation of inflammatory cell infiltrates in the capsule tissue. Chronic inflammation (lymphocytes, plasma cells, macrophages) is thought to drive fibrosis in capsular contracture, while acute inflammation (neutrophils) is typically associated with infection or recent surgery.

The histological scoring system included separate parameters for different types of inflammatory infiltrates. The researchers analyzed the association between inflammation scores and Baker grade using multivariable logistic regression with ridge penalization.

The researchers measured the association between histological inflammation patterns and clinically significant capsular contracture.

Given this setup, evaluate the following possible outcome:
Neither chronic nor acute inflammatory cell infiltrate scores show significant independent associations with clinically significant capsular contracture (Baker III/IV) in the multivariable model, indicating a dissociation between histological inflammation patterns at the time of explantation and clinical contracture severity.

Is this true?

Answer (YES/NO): NO